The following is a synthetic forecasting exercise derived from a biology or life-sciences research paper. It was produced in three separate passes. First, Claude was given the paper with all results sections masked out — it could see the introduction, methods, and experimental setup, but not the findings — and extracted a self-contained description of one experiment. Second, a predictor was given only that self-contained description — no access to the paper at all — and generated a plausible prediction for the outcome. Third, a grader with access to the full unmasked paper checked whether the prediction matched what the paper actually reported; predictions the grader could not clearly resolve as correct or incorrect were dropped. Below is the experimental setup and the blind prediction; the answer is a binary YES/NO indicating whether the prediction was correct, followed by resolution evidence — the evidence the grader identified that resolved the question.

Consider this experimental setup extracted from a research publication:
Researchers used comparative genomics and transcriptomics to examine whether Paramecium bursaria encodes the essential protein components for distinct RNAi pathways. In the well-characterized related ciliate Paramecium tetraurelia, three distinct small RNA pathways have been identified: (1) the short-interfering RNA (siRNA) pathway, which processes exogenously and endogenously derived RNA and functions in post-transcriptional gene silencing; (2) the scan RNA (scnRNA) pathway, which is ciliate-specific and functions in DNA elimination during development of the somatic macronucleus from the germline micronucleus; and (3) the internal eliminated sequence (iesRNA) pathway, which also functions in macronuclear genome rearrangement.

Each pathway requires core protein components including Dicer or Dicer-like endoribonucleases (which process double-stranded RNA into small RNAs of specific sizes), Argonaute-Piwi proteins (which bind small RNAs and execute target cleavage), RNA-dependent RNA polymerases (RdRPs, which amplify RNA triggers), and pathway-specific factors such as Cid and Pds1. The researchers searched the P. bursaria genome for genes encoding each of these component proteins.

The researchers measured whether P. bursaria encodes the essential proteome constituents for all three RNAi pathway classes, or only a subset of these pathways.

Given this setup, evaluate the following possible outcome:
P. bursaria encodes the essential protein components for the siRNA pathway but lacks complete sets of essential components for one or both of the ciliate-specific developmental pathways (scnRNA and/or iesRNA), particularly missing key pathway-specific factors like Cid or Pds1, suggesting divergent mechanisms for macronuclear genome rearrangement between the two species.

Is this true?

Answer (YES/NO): NO